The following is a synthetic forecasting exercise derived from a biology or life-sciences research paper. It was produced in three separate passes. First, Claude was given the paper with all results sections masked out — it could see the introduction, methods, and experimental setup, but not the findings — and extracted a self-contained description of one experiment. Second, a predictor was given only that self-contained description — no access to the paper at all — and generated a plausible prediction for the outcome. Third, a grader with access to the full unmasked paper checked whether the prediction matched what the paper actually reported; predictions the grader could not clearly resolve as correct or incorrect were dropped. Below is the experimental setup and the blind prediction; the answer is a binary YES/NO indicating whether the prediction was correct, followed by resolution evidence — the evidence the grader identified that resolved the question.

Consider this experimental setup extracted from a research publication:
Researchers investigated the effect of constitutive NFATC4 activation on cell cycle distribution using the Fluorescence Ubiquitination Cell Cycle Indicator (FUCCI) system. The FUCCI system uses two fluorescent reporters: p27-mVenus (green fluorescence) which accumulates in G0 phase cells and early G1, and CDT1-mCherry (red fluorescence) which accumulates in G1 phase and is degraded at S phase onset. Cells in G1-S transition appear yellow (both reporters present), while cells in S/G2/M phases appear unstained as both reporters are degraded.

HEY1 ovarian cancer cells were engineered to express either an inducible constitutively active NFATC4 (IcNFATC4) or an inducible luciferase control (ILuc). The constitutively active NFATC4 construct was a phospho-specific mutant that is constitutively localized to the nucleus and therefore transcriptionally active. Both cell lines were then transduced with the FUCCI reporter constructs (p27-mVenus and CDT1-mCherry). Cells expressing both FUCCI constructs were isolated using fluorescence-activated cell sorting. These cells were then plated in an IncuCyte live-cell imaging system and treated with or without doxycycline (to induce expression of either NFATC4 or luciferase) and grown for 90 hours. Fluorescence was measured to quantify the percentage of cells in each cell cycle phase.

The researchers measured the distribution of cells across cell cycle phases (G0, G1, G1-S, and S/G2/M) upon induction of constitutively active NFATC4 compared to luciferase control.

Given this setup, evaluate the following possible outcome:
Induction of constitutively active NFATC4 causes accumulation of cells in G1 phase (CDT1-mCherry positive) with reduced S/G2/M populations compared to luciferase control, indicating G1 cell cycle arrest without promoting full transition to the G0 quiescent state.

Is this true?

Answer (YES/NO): NO